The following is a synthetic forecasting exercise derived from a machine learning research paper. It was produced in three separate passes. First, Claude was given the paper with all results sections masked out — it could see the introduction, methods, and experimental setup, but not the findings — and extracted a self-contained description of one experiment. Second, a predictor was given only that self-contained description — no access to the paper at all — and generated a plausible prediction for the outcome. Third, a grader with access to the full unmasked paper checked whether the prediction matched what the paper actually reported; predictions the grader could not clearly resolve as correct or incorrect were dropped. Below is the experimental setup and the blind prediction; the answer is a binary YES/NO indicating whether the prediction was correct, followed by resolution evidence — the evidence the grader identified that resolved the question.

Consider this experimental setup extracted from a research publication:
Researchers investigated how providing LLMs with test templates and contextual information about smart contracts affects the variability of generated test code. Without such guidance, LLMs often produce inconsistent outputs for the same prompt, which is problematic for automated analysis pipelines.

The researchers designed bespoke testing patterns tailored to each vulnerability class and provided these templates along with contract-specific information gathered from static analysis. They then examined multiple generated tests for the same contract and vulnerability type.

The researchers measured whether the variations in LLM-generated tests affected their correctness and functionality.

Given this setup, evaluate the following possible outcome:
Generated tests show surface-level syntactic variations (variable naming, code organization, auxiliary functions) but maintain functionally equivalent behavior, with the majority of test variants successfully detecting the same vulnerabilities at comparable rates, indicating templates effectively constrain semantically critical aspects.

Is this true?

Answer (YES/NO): YES